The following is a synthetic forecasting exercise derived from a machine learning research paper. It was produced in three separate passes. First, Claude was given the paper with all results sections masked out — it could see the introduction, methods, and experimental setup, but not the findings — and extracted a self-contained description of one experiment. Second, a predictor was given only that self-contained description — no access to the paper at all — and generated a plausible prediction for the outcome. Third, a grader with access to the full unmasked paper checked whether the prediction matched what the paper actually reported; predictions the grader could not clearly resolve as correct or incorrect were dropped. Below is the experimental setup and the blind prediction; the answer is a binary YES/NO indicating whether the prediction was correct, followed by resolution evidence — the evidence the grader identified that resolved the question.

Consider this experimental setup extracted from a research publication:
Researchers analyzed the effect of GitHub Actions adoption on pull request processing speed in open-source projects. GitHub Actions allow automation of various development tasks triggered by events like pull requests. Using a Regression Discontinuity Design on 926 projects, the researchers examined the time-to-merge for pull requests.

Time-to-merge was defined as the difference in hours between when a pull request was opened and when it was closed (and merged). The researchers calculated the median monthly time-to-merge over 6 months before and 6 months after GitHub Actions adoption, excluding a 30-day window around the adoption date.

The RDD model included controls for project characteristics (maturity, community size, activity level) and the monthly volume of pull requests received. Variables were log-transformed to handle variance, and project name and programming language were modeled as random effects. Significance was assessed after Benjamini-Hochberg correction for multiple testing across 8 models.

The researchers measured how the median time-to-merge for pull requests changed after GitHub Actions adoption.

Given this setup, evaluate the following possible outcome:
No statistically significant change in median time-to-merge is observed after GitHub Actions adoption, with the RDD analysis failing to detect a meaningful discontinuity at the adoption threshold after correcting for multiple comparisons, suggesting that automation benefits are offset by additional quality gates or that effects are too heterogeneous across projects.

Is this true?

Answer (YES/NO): YES